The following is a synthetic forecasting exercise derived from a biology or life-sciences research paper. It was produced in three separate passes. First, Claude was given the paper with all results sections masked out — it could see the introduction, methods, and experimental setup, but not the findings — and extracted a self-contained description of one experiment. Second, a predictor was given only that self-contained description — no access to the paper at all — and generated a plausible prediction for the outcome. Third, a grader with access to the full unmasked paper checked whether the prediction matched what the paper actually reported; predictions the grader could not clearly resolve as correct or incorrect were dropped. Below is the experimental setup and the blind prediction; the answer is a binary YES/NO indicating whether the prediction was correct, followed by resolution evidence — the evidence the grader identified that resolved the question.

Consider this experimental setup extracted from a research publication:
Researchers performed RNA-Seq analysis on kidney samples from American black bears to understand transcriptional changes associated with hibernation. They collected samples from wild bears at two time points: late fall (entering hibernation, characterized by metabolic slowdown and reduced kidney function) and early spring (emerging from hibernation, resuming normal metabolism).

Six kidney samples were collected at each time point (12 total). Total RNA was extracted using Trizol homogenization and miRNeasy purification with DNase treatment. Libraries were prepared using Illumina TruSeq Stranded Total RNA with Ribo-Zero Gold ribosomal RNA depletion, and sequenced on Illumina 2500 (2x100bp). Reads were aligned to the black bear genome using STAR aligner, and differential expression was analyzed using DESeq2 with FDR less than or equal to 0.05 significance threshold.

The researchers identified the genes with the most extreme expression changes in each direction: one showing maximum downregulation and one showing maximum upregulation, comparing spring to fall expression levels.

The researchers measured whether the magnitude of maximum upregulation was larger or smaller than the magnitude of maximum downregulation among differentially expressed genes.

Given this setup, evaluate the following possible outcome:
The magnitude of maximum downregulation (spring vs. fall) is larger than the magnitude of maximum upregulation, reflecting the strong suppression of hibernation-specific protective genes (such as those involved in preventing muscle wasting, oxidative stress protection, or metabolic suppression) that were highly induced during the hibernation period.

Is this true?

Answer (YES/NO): NO